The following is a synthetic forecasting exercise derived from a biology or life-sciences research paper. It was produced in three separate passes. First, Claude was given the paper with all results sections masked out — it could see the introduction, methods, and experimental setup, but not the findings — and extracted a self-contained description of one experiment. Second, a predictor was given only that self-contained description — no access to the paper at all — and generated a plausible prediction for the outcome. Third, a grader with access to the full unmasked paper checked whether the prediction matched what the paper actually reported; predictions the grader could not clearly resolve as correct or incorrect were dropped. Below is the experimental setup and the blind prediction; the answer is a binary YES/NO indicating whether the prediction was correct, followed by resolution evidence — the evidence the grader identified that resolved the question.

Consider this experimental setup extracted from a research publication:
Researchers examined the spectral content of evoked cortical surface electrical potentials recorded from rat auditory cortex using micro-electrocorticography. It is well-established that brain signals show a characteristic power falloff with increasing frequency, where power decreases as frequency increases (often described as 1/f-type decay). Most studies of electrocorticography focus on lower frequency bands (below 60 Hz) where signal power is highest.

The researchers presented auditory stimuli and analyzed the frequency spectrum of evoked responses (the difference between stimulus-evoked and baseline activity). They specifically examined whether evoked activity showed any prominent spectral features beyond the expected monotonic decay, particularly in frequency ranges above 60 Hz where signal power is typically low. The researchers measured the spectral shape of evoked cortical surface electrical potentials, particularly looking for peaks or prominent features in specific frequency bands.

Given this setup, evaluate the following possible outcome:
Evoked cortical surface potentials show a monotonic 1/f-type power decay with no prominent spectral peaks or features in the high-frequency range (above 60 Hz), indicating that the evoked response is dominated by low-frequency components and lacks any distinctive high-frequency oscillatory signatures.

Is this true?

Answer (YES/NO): NO